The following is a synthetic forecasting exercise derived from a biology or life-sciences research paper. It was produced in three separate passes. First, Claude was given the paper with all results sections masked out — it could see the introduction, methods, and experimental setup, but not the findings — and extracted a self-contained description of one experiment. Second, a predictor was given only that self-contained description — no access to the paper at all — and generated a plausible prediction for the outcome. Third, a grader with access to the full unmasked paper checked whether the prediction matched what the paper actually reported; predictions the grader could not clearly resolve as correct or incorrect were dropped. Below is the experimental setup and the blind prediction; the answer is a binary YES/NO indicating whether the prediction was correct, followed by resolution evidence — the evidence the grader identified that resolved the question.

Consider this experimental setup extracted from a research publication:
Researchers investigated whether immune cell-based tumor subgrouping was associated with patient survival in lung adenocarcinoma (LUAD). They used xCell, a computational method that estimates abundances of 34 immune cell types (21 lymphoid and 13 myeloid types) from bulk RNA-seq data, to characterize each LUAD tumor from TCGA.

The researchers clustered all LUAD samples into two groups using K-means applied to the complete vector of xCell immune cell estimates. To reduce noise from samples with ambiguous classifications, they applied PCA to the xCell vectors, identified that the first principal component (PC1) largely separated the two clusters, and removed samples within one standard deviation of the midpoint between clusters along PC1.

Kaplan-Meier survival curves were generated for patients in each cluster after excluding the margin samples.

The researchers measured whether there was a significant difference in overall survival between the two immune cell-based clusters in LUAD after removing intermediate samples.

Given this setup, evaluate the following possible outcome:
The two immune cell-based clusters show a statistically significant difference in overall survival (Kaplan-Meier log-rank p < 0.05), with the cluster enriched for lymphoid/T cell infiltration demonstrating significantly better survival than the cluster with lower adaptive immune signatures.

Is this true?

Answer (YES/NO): YES